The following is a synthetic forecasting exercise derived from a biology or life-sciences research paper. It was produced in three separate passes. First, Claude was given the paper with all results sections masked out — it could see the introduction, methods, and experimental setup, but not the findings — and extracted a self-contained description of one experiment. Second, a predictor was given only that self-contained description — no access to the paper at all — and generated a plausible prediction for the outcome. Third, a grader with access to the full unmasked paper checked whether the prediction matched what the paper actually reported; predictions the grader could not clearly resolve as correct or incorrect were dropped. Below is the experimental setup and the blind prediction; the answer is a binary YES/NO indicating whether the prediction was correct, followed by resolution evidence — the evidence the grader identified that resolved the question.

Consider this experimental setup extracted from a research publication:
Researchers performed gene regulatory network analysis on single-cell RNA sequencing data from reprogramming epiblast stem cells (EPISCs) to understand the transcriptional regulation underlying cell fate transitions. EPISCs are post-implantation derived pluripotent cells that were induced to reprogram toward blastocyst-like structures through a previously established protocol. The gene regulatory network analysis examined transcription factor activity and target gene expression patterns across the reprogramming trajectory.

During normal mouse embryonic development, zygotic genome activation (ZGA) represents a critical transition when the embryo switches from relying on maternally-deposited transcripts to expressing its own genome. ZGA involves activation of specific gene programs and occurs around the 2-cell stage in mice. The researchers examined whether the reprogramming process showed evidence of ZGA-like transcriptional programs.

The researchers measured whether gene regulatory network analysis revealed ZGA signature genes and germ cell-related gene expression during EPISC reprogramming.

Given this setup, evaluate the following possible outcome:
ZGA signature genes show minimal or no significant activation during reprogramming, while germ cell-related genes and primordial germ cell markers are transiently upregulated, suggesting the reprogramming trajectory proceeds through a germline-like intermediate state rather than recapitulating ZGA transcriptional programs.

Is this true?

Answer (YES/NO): NO